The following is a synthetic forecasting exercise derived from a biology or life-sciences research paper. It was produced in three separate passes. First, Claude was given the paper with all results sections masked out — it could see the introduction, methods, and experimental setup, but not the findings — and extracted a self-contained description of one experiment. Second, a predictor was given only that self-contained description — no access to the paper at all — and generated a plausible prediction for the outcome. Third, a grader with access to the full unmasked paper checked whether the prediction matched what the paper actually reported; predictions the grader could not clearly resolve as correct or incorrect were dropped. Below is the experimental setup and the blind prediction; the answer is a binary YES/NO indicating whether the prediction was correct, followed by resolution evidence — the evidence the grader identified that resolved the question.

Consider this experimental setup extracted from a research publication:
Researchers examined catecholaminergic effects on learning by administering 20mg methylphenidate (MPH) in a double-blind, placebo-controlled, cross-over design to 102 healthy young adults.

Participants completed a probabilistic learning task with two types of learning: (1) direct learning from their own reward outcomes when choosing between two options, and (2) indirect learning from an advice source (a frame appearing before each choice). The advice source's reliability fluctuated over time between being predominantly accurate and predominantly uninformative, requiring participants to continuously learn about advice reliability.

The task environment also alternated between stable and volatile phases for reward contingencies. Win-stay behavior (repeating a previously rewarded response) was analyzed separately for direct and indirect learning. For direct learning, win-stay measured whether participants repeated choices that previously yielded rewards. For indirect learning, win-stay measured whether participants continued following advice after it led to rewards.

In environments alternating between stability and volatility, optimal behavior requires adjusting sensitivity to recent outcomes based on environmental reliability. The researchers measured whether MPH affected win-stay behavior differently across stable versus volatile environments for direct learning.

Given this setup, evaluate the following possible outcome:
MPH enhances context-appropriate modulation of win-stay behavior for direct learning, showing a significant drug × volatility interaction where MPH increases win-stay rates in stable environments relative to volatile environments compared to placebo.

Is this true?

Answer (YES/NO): NO